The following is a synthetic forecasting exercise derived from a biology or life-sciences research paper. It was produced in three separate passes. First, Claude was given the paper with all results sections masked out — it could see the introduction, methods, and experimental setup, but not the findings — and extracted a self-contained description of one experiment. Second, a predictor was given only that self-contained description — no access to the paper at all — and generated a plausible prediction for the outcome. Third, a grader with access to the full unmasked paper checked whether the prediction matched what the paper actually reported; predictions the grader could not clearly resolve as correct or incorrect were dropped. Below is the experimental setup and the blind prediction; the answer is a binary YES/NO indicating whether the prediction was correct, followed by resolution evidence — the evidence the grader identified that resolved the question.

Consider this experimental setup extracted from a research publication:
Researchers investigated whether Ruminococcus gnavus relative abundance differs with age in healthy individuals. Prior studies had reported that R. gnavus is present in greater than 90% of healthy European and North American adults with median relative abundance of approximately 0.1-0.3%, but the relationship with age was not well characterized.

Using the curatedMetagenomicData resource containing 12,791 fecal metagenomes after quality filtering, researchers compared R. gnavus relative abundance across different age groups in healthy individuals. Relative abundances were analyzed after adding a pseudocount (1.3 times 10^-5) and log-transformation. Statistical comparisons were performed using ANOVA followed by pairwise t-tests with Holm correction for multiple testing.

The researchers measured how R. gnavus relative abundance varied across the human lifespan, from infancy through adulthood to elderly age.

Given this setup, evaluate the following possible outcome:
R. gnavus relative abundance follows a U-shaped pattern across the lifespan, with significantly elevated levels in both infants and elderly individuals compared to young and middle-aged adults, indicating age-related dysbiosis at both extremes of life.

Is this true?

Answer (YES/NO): YES